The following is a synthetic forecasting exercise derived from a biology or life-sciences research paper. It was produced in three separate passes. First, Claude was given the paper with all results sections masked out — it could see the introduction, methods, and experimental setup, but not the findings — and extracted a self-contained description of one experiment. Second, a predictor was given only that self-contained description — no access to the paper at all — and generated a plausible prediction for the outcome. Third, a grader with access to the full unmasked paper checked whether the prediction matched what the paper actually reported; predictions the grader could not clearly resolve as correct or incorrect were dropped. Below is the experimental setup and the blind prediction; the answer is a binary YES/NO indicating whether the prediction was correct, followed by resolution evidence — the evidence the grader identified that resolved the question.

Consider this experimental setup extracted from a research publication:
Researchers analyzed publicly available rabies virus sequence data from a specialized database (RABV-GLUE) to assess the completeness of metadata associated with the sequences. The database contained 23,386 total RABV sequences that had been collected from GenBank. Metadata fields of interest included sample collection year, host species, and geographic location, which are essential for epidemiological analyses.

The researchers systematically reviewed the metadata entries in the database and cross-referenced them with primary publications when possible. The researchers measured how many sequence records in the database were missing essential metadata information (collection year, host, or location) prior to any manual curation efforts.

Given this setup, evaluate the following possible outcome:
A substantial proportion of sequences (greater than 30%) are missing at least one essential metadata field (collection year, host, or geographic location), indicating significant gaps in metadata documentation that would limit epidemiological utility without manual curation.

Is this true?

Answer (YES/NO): YES